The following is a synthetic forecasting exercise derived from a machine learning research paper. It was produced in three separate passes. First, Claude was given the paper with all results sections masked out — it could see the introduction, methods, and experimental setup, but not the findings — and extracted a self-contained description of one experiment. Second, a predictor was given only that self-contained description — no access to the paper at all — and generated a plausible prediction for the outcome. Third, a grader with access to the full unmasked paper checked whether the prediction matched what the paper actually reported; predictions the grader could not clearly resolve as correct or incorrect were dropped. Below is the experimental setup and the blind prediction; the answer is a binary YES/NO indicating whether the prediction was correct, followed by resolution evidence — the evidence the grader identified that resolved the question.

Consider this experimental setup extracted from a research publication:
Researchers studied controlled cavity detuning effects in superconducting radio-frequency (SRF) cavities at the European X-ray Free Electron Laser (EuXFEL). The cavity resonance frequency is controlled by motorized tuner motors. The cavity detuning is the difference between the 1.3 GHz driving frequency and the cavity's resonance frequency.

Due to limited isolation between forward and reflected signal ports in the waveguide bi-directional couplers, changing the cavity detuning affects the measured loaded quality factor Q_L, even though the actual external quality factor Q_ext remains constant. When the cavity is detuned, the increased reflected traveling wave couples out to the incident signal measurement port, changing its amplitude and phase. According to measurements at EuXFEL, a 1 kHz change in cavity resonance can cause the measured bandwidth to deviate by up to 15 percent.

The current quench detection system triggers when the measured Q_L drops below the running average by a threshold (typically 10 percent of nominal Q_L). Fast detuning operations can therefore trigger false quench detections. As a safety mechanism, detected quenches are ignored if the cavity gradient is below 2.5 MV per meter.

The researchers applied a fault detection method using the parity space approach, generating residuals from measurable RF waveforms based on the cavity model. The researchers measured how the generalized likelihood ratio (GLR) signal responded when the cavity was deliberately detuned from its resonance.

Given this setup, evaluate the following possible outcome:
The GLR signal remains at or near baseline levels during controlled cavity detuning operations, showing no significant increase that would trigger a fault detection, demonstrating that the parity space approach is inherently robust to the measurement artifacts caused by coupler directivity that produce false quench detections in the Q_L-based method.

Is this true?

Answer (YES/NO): NO